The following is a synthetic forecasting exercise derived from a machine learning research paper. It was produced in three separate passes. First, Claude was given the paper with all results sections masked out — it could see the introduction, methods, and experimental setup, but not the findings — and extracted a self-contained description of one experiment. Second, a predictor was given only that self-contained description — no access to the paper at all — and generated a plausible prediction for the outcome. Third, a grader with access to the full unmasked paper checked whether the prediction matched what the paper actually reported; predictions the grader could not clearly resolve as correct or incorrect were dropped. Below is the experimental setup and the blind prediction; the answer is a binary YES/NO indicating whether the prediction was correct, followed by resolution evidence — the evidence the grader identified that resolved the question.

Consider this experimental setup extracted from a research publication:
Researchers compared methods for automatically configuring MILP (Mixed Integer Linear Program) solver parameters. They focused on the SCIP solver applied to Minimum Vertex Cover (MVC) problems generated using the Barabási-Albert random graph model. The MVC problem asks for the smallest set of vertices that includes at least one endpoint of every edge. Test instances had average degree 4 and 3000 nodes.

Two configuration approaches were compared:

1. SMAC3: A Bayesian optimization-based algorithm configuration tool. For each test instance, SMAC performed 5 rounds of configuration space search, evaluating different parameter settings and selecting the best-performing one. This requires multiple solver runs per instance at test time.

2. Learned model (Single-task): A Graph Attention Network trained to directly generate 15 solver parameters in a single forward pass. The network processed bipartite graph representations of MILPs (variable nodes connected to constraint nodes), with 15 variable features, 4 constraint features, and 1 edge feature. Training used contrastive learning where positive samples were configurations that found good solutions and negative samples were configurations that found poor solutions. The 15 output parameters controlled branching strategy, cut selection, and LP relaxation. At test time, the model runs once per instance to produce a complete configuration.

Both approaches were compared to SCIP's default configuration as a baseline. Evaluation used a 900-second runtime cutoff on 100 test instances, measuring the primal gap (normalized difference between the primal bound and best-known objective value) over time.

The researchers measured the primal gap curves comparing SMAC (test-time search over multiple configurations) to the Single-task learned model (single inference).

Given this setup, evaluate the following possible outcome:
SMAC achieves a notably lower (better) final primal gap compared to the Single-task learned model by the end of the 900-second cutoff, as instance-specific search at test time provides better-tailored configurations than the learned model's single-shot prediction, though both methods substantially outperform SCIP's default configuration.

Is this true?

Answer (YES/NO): NO